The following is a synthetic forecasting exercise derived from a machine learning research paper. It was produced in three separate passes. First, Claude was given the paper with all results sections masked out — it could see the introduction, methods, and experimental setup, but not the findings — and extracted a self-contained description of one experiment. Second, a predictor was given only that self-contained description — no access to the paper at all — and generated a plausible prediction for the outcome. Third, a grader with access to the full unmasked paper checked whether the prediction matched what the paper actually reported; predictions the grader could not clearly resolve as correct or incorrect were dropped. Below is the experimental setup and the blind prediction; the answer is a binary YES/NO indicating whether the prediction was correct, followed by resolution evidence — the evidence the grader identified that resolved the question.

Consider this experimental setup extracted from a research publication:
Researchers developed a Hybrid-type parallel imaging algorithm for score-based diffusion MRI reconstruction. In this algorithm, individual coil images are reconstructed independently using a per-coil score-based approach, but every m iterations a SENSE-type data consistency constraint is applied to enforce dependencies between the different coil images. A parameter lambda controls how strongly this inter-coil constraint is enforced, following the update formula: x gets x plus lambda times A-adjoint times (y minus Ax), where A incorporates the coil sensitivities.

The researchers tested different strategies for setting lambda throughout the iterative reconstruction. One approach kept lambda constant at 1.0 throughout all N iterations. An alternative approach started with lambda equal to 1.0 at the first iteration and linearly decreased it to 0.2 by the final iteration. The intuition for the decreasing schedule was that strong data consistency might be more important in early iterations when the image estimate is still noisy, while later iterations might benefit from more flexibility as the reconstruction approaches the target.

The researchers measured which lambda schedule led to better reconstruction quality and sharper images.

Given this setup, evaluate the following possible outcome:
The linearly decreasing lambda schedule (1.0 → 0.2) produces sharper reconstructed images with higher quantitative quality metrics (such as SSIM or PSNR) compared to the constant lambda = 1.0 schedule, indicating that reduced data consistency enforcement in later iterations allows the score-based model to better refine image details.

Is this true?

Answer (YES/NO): YES